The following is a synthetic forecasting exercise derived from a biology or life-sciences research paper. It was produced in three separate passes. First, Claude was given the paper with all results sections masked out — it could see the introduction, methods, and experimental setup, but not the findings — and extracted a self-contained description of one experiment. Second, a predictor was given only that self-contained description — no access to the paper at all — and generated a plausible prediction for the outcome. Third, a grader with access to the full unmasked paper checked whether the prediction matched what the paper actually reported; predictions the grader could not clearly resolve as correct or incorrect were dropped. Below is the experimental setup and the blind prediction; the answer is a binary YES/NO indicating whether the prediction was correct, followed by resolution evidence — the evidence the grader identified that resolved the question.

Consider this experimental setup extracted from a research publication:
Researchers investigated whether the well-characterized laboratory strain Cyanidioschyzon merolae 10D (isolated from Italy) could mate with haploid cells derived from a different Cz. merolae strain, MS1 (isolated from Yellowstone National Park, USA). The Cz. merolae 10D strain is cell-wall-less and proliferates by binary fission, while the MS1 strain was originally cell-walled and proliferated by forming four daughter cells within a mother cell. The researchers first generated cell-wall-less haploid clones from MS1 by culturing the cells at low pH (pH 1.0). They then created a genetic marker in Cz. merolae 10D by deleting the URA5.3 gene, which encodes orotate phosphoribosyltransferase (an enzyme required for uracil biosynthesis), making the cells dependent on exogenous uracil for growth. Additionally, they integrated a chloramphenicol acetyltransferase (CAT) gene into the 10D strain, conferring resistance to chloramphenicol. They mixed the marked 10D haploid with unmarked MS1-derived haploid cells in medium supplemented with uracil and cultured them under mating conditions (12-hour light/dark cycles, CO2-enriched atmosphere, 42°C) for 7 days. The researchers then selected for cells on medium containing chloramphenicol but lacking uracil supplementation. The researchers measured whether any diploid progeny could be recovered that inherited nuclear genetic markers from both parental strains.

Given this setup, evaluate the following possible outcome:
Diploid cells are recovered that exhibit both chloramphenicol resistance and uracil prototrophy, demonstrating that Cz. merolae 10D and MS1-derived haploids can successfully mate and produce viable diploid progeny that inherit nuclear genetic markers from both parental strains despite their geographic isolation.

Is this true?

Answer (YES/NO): YES